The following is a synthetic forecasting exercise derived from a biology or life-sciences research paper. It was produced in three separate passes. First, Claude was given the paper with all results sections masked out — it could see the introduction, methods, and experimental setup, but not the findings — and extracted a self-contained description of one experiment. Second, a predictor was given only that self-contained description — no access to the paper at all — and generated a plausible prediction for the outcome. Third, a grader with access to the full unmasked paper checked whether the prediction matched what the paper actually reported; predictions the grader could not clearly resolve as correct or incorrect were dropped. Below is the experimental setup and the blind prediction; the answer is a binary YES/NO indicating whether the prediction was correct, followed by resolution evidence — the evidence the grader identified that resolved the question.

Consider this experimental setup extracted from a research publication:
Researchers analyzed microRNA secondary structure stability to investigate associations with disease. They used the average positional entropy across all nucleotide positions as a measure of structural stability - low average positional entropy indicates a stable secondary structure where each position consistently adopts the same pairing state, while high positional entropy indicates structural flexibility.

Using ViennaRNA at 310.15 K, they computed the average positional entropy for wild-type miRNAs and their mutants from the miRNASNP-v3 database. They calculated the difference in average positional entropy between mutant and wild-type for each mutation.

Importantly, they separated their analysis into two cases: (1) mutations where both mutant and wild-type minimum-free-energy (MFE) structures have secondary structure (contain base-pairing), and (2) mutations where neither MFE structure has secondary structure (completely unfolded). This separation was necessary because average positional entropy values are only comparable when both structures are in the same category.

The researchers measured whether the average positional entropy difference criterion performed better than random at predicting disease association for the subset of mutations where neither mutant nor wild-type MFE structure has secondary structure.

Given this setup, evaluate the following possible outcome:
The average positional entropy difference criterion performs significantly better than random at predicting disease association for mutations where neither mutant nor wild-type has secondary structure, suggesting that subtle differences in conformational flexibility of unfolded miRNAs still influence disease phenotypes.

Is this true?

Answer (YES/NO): NO